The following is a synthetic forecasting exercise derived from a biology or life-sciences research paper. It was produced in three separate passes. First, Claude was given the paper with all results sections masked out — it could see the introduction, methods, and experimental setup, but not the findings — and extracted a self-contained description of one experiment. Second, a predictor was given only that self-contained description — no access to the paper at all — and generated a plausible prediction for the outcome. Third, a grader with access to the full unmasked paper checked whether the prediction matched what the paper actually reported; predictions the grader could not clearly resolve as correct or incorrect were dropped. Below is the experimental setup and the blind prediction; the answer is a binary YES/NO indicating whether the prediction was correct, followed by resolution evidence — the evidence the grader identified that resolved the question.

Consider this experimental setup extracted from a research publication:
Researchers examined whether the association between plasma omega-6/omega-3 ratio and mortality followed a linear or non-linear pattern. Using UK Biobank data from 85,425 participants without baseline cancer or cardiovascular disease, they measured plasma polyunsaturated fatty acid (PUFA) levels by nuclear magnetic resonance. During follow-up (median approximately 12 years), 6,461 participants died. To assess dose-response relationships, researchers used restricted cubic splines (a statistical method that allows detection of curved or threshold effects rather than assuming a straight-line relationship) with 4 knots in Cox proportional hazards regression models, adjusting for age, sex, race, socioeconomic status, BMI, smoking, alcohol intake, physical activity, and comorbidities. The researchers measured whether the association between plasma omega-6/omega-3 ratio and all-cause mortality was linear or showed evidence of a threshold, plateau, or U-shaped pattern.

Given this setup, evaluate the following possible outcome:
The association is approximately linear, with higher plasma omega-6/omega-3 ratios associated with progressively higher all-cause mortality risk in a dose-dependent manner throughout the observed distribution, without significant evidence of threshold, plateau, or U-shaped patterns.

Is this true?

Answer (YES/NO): NO